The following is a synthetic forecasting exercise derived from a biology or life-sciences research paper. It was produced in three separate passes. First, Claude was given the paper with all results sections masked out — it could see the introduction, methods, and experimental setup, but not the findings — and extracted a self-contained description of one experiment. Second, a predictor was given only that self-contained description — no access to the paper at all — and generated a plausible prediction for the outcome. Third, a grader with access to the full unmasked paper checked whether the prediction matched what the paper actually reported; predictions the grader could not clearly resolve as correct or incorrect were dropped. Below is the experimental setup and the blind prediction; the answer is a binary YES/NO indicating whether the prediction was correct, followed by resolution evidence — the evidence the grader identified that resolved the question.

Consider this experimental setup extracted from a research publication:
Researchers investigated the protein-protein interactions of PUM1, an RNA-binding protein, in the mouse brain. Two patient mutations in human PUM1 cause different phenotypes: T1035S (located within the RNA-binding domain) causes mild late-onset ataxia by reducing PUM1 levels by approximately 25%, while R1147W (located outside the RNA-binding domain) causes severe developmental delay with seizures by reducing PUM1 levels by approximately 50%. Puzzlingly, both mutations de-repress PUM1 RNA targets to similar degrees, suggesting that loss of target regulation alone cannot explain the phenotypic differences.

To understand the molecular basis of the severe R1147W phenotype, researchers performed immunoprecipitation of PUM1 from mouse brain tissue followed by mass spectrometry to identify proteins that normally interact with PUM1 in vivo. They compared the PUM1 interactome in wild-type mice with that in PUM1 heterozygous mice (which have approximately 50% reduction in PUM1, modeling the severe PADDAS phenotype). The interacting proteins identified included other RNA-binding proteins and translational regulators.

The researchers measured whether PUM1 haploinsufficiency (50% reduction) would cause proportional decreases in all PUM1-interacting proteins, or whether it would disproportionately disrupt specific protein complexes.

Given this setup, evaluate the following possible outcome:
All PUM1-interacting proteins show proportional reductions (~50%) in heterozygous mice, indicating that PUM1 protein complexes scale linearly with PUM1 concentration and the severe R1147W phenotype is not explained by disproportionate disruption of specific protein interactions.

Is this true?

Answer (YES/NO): NO